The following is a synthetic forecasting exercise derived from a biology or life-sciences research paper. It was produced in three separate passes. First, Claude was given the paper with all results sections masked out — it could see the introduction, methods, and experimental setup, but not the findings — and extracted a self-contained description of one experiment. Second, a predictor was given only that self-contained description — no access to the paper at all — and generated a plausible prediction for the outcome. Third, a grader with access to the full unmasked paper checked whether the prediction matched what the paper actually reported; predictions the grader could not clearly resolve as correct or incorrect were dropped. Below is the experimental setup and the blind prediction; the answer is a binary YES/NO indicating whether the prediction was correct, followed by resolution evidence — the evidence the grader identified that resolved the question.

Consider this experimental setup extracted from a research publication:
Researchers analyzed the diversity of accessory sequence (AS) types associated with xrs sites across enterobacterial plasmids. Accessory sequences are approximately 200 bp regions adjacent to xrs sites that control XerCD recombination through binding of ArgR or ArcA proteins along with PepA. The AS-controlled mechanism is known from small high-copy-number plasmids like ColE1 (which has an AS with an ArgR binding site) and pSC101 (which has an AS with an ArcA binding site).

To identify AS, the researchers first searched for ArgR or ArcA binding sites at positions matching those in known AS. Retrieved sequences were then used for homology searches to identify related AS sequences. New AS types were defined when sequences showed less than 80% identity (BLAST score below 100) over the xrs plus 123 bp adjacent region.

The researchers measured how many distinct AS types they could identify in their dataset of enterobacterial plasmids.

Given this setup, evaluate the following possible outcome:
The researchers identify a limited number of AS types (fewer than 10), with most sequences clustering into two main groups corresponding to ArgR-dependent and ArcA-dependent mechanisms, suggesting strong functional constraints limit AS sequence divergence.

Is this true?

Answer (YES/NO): NO